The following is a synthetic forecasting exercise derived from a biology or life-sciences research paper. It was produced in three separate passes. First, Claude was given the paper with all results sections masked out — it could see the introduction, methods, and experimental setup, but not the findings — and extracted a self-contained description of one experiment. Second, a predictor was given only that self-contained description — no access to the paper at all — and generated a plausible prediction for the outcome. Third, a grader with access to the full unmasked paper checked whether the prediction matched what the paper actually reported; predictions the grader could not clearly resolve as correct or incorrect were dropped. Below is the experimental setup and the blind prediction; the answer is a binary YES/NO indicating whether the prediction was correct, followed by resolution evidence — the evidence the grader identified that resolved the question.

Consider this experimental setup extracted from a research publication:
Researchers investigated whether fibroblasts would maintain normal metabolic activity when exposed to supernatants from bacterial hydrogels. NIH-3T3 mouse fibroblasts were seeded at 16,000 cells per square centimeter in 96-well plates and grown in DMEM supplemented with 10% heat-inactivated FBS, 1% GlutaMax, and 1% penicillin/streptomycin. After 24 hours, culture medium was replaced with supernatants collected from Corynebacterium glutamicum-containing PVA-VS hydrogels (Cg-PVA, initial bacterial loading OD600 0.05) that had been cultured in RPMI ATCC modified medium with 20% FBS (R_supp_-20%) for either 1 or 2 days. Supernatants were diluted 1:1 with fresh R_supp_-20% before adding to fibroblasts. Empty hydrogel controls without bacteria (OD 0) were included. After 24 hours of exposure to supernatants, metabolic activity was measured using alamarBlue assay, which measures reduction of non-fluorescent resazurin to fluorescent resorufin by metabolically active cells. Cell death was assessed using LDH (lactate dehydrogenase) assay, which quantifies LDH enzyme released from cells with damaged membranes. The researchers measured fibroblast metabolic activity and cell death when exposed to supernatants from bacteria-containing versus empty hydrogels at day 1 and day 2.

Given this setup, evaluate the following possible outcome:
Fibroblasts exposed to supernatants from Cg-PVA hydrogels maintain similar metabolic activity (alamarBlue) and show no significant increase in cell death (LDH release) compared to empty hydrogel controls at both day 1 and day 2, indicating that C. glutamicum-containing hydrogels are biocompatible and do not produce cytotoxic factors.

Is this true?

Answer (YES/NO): NO